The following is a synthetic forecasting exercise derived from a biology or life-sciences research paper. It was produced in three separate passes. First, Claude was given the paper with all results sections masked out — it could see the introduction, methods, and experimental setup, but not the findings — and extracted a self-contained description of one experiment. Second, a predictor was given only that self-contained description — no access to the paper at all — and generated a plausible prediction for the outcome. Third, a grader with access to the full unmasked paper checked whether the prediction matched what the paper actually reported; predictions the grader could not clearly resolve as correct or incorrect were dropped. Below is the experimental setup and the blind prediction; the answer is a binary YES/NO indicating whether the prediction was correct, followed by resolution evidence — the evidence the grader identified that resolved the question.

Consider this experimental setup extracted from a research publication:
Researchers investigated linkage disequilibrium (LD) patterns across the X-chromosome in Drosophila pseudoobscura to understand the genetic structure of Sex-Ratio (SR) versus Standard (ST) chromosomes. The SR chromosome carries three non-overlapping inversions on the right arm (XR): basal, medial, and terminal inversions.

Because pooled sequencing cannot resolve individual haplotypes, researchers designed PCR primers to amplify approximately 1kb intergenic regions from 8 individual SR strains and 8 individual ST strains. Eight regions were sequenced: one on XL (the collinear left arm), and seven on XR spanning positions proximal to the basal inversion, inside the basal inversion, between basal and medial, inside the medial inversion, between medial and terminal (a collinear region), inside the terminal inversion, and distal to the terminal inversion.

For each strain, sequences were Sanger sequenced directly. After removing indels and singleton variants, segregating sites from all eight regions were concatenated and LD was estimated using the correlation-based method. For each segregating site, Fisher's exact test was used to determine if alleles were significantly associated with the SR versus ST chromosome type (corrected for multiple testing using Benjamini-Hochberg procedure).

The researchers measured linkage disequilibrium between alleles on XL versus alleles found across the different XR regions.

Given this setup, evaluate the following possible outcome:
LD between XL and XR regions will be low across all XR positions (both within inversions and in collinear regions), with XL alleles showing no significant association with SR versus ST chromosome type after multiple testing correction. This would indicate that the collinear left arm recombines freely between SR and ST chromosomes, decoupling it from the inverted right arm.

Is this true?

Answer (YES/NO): YES